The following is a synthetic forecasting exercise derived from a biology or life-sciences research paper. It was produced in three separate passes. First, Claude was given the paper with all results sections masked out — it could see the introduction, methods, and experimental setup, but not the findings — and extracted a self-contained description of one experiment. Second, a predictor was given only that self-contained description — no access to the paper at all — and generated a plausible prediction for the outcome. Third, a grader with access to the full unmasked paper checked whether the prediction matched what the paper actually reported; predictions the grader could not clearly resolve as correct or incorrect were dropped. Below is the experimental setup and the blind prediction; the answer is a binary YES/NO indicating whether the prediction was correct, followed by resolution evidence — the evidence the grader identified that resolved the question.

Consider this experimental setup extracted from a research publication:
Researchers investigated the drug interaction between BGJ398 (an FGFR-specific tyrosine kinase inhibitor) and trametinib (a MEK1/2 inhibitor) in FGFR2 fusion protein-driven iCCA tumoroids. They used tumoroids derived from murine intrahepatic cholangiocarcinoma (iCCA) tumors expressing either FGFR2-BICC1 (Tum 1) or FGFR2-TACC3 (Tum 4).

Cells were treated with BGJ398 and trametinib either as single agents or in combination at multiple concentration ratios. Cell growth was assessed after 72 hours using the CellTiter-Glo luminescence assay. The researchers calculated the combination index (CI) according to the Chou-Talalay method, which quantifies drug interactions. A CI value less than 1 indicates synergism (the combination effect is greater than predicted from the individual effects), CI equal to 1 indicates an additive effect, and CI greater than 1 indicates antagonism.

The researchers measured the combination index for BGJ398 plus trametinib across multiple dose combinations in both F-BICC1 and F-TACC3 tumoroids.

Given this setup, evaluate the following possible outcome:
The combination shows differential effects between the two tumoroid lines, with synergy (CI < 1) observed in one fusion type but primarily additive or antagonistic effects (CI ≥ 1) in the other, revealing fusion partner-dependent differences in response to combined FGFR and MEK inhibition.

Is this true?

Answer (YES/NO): NO